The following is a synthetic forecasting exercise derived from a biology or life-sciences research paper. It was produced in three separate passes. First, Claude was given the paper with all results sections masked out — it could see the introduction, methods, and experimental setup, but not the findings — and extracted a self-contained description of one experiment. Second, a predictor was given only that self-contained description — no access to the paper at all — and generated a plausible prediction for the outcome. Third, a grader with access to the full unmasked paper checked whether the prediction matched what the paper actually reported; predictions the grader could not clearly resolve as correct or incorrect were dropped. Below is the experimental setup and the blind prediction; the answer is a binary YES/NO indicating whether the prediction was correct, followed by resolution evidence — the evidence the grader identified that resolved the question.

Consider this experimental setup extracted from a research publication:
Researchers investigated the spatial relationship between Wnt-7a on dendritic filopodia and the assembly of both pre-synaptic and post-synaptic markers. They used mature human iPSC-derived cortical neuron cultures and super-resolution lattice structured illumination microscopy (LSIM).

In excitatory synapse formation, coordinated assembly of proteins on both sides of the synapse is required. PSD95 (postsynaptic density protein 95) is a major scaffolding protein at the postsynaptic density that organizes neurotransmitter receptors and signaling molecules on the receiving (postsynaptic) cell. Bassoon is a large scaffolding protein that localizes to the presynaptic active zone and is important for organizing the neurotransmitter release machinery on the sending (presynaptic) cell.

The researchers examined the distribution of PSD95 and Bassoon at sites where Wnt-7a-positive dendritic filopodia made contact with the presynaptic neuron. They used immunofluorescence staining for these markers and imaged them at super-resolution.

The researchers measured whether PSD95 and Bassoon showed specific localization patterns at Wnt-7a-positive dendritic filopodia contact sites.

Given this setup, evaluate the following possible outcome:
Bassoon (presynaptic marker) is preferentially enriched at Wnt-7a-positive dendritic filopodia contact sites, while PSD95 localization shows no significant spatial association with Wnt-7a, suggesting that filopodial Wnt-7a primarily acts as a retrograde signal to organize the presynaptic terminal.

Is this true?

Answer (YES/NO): NO